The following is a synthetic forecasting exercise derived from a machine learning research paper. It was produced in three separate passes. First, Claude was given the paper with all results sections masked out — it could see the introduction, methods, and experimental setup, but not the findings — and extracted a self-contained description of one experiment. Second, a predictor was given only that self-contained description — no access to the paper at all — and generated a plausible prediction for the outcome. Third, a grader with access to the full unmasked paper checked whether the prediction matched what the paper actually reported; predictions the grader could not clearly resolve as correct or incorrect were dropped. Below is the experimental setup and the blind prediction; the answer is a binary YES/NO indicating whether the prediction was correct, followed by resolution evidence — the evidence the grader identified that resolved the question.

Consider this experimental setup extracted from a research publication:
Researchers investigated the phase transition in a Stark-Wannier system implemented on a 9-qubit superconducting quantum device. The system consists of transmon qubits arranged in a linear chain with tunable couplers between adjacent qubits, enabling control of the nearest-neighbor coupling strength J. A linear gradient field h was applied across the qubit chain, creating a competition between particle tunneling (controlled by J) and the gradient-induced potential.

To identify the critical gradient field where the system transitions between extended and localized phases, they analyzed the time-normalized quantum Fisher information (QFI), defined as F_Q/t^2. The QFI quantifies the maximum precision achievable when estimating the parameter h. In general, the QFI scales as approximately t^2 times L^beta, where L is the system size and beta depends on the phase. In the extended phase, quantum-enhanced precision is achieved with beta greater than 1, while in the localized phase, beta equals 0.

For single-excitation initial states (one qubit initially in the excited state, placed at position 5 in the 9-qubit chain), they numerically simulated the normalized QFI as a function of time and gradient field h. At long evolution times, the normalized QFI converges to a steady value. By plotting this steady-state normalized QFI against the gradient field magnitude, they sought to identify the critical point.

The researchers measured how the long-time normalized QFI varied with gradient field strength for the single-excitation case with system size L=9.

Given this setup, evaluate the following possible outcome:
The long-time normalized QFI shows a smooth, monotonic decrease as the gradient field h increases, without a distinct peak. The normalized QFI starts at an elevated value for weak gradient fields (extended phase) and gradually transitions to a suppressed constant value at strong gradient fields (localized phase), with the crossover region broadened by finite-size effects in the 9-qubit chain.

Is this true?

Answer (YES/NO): NO